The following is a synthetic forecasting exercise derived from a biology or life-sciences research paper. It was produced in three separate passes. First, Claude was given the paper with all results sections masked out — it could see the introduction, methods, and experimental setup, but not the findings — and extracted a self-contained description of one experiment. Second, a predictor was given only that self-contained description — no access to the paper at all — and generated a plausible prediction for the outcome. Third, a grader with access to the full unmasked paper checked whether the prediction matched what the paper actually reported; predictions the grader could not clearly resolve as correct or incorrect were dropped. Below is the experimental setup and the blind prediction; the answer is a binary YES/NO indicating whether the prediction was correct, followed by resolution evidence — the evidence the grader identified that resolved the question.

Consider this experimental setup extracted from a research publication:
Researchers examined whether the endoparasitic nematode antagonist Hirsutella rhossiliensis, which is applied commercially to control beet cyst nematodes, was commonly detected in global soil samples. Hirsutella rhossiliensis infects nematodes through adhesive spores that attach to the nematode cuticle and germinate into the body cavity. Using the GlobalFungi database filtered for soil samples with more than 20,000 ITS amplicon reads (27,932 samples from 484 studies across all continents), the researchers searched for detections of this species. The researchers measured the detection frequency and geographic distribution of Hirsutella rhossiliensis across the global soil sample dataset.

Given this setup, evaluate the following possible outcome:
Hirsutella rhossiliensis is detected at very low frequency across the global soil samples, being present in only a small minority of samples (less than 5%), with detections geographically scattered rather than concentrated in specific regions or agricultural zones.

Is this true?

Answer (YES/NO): NO